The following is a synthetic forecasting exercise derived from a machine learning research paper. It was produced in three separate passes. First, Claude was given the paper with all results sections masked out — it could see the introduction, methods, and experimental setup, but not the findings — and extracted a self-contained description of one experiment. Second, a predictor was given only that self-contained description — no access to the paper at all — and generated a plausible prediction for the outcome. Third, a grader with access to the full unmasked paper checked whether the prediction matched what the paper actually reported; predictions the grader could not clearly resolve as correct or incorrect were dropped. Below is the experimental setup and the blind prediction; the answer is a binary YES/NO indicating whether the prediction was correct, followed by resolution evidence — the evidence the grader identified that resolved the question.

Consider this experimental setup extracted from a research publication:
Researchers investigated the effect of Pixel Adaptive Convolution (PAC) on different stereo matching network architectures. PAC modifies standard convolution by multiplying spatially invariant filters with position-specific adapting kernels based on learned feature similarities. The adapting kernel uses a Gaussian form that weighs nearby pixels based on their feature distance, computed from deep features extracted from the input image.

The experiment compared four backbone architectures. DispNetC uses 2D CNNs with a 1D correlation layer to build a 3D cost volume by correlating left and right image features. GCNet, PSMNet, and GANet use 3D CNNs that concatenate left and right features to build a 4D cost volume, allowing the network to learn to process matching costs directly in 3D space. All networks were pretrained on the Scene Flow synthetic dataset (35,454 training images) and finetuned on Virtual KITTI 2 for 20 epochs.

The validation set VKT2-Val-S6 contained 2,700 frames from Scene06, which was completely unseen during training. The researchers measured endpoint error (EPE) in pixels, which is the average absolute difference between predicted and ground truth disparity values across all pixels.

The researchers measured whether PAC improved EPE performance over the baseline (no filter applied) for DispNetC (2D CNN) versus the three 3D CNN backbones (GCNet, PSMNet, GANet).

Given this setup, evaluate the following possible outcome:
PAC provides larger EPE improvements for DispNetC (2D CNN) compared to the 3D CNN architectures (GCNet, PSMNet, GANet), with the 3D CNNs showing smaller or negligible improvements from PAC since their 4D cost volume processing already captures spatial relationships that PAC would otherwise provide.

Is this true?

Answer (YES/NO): NO